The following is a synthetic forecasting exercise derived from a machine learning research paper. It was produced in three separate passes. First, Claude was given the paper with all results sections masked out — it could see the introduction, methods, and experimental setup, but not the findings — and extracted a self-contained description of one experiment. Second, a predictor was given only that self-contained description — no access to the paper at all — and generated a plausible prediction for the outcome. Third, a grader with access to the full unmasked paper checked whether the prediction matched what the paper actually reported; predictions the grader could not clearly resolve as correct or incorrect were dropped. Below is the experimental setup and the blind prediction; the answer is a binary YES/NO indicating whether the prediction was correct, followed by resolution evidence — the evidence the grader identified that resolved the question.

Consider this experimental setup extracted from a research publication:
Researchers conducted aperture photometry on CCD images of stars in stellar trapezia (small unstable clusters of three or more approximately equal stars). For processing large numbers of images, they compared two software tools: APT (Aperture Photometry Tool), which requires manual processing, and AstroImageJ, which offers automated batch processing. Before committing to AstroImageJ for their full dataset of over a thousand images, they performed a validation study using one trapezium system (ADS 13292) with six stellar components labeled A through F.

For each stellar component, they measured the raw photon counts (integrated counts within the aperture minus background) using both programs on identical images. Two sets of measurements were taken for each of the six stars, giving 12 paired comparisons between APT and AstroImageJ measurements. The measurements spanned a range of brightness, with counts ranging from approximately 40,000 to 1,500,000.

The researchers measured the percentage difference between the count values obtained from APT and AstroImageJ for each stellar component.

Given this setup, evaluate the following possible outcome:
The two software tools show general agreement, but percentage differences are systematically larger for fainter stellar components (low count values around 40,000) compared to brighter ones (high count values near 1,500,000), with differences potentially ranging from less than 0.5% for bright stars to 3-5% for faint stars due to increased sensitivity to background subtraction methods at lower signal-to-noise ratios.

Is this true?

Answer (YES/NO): NO